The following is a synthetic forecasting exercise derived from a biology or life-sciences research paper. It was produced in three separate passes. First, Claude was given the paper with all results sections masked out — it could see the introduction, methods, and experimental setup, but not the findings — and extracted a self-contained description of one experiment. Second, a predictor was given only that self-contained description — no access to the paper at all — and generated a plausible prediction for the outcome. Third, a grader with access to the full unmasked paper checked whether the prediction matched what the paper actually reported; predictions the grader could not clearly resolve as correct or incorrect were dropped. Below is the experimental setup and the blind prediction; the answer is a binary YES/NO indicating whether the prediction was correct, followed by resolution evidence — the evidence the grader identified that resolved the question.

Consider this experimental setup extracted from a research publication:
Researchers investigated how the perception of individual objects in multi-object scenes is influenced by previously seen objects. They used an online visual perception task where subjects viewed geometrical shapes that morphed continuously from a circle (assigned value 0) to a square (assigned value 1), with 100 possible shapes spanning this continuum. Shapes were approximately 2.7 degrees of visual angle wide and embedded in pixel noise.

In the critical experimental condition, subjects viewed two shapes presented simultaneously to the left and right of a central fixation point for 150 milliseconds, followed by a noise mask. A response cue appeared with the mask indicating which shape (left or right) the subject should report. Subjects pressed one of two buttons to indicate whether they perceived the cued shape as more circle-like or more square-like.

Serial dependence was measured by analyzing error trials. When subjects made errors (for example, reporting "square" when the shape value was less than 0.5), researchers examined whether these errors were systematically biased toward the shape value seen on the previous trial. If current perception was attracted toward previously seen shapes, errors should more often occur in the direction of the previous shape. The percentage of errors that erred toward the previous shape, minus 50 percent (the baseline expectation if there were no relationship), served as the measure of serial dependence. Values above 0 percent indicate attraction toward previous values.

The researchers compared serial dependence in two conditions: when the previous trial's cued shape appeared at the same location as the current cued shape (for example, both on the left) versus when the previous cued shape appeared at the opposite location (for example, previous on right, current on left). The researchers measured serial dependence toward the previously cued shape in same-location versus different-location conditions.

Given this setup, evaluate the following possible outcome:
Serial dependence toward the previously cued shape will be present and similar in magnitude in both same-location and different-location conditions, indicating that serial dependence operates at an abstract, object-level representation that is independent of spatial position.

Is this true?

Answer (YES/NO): NO